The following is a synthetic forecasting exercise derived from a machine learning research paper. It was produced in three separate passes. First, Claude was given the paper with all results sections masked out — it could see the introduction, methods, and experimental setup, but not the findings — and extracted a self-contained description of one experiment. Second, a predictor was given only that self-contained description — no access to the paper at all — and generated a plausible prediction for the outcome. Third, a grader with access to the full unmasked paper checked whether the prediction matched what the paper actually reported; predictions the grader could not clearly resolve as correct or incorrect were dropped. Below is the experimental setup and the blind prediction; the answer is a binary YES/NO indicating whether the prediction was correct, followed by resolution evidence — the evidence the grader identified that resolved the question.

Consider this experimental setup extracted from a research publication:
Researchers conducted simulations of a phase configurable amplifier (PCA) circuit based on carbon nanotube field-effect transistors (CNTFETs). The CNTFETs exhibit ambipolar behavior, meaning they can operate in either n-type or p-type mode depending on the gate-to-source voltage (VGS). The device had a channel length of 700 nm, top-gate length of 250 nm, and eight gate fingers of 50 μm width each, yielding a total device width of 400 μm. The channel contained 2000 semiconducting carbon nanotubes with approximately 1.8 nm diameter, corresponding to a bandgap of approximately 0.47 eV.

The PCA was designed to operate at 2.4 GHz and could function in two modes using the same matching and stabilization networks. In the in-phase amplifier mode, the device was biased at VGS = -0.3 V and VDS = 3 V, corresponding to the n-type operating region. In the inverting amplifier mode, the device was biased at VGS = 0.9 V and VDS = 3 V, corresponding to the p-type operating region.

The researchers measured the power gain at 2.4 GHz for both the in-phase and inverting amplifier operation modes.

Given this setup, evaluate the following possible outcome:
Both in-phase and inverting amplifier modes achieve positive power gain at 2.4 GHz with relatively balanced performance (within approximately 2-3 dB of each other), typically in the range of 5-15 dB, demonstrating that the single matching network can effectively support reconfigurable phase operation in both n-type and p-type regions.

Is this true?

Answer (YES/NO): NO